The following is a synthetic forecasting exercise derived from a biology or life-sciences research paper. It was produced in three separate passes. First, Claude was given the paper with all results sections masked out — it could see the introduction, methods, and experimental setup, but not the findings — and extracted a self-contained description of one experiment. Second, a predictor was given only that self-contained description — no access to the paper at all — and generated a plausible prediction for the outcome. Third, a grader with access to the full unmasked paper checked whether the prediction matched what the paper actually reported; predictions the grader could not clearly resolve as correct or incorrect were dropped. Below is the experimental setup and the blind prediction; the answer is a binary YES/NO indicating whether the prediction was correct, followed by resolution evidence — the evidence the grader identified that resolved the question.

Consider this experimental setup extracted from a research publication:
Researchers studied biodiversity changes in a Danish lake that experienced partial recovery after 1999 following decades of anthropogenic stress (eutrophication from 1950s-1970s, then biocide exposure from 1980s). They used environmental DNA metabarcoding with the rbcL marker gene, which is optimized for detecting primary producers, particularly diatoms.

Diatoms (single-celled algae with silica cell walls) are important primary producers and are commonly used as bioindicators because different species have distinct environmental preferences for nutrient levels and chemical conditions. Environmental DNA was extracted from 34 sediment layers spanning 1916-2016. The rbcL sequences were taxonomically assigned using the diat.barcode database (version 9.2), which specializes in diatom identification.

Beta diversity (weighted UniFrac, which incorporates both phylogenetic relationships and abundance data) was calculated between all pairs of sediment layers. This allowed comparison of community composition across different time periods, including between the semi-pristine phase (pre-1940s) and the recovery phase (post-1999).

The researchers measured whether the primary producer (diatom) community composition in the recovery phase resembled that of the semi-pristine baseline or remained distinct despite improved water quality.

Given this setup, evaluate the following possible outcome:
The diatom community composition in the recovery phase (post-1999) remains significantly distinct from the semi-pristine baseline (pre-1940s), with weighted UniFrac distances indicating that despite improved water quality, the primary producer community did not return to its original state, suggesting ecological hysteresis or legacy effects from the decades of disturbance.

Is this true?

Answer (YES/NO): NO